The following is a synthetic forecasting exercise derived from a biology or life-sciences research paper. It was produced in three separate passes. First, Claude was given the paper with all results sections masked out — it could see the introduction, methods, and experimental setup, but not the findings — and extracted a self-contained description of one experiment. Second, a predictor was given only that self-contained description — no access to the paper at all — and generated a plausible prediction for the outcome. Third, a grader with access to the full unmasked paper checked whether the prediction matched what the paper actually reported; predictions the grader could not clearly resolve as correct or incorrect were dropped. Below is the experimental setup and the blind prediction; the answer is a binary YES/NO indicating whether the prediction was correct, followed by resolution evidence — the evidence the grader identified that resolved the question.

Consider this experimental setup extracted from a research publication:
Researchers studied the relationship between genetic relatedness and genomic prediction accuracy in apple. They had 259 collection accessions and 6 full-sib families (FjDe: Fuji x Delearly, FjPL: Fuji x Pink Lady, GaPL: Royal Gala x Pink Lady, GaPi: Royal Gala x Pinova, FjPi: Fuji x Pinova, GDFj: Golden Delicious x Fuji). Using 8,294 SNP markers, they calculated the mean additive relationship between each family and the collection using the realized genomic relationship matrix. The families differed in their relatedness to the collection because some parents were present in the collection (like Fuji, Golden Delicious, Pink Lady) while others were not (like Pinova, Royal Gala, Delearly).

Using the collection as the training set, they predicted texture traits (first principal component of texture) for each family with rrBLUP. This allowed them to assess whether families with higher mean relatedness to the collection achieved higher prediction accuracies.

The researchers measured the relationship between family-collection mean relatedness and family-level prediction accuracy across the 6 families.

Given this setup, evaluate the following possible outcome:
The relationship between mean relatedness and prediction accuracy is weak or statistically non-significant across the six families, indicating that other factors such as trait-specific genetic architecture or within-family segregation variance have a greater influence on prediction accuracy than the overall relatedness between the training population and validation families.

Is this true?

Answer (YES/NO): NO